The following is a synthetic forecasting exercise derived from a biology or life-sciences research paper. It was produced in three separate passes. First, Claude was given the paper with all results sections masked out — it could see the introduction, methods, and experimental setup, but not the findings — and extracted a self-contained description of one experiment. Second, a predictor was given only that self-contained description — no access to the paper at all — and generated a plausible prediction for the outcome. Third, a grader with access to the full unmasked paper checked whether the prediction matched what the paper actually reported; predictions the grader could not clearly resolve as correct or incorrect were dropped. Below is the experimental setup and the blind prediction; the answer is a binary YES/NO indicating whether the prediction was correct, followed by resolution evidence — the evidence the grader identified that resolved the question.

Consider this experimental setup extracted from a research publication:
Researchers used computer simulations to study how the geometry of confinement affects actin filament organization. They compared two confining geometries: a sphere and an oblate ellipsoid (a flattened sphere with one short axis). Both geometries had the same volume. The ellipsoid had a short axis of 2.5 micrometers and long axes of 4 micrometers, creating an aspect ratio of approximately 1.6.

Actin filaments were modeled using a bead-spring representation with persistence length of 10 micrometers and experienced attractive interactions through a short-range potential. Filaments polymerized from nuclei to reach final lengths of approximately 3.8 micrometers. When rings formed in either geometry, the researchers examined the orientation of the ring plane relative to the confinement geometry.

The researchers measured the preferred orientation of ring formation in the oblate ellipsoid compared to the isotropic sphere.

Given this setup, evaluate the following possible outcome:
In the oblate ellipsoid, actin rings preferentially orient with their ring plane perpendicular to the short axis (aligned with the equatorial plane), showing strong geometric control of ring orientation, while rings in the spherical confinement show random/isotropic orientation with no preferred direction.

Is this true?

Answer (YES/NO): YES